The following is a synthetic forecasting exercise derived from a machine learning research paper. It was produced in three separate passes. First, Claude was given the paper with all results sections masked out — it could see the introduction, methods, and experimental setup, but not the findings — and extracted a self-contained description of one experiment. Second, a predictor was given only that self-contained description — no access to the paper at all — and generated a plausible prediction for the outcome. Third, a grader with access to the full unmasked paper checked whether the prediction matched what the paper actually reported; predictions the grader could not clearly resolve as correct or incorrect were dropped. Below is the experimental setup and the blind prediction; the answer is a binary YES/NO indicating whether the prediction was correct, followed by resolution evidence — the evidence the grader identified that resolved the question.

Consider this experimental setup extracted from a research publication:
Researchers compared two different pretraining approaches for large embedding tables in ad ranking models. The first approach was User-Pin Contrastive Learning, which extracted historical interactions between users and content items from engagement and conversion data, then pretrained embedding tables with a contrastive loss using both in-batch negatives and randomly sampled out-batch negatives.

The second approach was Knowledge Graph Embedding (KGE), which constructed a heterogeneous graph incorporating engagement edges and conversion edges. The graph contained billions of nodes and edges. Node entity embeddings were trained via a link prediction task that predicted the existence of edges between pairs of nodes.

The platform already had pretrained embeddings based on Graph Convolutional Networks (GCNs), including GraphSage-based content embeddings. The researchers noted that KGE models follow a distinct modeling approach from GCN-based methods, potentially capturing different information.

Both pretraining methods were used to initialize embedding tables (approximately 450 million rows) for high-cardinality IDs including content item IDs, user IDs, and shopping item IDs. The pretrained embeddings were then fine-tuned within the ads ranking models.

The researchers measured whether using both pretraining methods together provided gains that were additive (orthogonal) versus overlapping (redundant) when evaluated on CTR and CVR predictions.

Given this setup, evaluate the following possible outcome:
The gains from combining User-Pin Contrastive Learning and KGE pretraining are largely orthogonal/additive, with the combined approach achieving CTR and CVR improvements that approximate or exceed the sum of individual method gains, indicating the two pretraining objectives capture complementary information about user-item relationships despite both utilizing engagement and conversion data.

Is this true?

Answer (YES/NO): YES